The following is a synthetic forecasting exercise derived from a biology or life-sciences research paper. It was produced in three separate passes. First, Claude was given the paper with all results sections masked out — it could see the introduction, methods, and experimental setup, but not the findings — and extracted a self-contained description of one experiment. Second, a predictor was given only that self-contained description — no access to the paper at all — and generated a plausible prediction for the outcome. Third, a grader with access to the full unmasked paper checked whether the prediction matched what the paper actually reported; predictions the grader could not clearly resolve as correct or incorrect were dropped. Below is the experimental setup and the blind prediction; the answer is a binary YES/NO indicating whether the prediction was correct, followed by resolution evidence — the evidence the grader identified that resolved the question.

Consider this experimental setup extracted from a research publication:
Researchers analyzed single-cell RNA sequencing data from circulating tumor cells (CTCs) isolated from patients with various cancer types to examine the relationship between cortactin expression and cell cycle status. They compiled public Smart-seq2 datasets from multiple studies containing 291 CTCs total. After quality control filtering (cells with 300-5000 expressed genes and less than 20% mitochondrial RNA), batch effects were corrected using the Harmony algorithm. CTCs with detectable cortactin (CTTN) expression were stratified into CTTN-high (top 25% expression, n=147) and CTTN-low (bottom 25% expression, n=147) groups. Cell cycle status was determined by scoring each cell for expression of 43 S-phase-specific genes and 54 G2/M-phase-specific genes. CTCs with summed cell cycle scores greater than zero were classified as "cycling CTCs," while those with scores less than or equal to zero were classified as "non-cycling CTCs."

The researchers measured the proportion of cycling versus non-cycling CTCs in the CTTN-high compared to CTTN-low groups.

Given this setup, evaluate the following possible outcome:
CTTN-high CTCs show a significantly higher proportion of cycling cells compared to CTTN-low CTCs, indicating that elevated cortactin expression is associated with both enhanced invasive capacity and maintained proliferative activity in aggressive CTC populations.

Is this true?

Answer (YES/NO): YES